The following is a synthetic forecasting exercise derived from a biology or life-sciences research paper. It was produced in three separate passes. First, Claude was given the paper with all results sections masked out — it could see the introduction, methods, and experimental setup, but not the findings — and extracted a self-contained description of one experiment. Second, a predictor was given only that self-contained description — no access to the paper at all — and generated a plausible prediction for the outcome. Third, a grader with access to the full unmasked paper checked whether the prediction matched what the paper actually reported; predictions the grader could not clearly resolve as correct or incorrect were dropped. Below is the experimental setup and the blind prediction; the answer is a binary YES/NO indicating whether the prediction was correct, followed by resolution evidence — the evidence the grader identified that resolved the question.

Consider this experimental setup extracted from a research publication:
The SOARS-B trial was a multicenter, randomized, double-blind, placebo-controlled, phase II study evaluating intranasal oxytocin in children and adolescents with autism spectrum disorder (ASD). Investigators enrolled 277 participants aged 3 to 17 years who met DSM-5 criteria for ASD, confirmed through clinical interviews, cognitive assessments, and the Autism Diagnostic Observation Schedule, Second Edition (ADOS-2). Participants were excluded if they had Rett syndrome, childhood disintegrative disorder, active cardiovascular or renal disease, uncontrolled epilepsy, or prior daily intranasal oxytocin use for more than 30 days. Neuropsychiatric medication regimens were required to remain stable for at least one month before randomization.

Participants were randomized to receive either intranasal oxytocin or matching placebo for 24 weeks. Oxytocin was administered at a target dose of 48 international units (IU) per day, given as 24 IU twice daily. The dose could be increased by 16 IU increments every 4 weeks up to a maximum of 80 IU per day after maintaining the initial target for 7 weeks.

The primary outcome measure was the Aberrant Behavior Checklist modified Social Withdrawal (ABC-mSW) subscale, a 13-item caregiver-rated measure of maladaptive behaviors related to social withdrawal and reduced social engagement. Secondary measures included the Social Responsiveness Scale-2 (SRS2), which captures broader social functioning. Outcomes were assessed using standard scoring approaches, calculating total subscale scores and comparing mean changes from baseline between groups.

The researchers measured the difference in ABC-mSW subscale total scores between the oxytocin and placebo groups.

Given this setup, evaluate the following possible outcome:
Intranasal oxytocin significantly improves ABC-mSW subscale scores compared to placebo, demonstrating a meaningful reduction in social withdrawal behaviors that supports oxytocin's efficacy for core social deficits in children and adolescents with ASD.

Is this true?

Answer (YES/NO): NO